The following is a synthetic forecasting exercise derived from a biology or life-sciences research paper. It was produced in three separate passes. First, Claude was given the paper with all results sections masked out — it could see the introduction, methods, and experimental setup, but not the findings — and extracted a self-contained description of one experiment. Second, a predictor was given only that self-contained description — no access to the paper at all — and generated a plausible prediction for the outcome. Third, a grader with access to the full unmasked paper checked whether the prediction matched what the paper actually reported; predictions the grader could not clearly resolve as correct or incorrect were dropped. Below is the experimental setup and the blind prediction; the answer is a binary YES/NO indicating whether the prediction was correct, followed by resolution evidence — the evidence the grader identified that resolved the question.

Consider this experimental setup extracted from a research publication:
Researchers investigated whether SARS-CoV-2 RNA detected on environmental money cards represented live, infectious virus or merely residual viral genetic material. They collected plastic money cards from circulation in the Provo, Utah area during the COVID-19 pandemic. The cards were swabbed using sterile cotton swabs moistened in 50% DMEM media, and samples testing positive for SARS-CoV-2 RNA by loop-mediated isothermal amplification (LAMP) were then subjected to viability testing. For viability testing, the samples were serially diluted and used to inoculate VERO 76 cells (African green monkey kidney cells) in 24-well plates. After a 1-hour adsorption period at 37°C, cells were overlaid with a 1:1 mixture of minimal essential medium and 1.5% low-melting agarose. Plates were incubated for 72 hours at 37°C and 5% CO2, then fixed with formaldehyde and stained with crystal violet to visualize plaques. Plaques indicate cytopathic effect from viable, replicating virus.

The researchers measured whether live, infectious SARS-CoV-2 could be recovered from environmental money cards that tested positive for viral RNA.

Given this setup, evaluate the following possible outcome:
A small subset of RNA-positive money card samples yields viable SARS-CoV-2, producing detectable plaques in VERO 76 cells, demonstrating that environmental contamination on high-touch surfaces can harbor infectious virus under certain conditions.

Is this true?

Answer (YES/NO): NO